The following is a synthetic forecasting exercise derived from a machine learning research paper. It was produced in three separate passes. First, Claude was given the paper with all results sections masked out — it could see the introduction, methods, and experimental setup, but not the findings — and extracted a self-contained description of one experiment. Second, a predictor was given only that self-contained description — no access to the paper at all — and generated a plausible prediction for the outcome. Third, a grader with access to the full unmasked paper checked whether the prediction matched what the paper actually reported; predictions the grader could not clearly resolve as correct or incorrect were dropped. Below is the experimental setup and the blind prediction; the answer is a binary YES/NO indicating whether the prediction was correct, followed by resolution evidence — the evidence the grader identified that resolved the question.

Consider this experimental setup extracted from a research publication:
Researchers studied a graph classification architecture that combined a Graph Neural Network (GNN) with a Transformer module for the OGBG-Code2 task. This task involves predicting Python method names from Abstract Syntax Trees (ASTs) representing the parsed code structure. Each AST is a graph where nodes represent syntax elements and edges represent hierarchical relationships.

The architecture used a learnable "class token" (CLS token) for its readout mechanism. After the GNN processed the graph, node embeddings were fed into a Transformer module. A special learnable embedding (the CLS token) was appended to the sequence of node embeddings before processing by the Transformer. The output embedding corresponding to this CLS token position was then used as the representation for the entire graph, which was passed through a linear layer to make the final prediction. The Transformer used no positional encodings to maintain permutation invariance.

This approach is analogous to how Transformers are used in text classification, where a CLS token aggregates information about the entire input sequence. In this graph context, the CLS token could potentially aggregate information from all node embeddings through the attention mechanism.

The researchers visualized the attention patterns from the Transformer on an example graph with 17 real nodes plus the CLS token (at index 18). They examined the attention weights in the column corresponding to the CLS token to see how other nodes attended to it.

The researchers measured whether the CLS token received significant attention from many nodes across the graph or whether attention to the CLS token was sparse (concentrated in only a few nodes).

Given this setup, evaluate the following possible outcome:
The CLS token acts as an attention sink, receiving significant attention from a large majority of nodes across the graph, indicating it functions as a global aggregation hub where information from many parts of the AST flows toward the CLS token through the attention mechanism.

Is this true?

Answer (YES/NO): YES